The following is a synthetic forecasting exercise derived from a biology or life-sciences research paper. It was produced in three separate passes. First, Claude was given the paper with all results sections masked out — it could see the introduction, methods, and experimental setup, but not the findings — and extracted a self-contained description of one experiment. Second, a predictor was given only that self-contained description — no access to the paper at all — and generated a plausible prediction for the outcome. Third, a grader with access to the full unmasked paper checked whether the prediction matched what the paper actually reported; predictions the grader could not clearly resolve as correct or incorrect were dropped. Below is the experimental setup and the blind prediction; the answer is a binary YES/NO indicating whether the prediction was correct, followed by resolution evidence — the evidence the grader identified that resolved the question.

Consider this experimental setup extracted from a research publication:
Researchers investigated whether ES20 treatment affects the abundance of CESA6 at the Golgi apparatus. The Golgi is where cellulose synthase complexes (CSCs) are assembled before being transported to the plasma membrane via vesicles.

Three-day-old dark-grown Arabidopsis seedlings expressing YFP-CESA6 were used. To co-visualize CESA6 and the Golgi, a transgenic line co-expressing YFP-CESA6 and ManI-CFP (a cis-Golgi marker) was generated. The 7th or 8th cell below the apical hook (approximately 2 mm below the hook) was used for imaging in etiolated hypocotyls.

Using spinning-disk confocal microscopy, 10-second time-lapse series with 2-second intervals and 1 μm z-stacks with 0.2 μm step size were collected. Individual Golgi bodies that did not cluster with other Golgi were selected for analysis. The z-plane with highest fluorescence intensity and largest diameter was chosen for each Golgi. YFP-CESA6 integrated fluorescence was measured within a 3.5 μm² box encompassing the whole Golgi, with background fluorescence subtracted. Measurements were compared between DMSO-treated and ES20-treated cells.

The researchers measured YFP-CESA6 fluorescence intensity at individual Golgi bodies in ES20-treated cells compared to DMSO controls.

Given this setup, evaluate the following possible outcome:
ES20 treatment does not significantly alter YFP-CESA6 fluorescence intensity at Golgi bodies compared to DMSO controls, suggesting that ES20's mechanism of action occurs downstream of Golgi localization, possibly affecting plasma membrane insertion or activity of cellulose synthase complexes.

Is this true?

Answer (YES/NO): NO